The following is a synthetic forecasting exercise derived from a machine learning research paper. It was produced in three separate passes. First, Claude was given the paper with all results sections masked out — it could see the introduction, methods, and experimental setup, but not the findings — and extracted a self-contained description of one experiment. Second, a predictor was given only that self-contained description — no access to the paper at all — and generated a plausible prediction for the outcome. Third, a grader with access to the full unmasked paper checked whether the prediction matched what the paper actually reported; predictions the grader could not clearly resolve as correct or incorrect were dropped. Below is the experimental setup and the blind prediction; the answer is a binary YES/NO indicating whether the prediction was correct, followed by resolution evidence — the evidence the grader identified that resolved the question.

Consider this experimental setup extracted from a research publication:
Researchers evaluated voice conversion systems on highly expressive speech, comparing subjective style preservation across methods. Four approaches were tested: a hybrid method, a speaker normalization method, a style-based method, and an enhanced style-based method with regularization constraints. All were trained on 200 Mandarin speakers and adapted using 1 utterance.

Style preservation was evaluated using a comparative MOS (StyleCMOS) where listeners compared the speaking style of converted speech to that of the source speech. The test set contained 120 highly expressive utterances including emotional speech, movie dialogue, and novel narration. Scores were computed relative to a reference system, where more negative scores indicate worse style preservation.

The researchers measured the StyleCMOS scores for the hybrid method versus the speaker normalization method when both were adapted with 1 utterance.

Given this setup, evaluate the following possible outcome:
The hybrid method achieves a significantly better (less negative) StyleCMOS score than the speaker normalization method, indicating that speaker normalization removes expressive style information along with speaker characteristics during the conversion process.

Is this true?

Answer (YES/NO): YES